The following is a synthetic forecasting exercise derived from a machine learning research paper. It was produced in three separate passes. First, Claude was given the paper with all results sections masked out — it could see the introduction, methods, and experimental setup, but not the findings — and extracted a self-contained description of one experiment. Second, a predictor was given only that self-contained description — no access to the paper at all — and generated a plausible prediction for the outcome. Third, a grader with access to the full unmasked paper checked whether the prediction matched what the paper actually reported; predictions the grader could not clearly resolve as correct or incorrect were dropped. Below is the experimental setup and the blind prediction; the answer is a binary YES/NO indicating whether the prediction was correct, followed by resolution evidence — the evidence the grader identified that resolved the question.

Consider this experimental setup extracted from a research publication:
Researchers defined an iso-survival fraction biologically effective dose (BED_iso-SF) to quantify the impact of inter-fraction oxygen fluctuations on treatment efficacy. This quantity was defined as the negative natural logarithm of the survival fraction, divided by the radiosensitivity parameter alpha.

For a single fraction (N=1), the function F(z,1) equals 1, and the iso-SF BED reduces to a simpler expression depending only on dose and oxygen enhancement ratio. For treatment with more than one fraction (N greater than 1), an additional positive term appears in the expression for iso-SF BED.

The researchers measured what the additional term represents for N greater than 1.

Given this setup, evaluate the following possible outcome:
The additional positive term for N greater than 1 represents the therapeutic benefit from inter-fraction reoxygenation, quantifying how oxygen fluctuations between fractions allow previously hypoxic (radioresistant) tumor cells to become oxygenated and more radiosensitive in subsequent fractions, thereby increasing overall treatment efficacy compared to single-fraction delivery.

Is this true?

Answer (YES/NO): NO